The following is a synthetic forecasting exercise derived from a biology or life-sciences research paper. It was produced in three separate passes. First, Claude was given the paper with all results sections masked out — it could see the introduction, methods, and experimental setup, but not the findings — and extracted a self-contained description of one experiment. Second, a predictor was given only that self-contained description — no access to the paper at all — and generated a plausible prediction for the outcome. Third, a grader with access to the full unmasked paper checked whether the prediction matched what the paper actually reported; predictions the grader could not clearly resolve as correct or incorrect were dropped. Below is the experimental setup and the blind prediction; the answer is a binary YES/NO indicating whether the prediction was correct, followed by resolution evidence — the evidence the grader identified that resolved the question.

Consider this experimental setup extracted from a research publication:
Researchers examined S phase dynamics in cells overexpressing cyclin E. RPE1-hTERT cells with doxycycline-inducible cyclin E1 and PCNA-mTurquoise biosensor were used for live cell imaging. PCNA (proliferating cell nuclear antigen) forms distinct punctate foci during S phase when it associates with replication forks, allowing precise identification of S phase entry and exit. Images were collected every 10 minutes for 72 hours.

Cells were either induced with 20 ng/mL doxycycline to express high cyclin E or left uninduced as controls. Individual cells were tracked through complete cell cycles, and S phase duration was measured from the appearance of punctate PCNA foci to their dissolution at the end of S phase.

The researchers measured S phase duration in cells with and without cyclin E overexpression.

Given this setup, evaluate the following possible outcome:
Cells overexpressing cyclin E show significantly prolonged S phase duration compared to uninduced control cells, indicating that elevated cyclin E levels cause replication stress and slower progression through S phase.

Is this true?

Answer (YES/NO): YES